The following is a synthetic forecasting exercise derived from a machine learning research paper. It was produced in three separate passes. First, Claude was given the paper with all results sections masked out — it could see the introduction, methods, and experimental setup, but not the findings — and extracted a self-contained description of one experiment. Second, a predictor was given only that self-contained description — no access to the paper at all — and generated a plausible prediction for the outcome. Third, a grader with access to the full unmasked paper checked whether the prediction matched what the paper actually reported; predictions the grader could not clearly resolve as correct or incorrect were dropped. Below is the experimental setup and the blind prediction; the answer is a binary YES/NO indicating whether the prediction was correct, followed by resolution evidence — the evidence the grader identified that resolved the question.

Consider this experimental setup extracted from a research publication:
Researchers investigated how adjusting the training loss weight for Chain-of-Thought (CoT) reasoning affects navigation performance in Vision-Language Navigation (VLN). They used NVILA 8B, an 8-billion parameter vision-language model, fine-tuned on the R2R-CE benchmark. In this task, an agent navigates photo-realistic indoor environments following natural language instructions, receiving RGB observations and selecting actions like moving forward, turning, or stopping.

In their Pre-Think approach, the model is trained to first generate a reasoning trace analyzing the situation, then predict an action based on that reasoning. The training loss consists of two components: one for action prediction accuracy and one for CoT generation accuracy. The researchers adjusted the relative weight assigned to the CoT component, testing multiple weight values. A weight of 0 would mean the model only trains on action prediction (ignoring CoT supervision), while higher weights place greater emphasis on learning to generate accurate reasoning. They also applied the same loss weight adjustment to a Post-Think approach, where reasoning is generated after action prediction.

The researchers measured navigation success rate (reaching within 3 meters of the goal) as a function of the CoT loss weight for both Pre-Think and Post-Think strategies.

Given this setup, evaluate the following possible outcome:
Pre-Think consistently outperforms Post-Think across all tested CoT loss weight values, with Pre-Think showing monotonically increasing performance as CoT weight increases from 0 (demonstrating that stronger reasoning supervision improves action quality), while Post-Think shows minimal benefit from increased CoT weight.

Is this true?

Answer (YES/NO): NO